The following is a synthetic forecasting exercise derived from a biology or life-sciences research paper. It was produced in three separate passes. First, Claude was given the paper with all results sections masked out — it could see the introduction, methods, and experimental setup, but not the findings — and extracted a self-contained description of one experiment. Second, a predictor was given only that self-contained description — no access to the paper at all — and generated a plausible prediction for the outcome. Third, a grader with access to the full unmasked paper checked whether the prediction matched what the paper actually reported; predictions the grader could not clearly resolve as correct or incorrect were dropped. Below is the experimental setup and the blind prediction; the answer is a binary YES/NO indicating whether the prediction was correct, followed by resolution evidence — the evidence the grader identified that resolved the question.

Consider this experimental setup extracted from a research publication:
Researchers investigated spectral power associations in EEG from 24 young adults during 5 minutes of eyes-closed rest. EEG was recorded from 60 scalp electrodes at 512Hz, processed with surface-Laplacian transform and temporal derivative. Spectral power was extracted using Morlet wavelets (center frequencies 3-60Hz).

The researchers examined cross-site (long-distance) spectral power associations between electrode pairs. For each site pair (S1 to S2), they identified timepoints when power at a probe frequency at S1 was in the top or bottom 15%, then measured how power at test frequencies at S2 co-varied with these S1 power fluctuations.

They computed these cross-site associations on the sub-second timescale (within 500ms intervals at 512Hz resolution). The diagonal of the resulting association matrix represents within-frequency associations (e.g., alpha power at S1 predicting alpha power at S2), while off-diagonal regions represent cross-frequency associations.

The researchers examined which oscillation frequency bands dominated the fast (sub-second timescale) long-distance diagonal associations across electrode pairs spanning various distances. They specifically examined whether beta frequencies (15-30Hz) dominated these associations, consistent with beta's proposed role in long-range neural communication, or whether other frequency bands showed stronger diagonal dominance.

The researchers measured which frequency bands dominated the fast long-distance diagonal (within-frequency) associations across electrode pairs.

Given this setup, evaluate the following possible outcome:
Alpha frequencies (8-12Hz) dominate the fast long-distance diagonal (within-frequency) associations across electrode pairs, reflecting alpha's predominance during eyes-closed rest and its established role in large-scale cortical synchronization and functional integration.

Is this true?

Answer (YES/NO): YES